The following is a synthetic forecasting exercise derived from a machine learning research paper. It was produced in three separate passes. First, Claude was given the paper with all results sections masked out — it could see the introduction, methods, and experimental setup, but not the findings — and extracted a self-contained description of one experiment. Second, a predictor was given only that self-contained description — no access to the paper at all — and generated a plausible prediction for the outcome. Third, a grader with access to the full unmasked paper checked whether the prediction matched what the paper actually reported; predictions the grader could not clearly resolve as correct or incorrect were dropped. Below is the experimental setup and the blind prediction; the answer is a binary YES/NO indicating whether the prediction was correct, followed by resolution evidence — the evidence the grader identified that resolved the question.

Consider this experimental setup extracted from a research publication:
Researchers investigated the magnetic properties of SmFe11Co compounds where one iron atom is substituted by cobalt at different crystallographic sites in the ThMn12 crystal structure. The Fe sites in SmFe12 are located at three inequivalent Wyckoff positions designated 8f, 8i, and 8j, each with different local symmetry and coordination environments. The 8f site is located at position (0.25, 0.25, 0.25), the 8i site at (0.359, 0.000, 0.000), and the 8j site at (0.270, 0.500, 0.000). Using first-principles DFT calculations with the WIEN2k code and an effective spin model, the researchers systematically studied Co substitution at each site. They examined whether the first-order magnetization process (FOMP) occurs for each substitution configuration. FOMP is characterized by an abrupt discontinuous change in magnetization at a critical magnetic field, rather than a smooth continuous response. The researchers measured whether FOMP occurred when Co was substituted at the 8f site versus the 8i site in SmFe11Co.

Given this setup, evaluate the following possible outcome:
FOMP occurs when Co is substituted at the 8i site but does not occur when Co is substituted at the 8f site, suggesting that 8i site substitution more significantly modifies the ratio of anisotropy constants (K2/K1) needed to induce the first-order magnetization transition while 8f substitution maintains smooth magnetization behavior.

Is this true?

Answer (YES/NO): NO